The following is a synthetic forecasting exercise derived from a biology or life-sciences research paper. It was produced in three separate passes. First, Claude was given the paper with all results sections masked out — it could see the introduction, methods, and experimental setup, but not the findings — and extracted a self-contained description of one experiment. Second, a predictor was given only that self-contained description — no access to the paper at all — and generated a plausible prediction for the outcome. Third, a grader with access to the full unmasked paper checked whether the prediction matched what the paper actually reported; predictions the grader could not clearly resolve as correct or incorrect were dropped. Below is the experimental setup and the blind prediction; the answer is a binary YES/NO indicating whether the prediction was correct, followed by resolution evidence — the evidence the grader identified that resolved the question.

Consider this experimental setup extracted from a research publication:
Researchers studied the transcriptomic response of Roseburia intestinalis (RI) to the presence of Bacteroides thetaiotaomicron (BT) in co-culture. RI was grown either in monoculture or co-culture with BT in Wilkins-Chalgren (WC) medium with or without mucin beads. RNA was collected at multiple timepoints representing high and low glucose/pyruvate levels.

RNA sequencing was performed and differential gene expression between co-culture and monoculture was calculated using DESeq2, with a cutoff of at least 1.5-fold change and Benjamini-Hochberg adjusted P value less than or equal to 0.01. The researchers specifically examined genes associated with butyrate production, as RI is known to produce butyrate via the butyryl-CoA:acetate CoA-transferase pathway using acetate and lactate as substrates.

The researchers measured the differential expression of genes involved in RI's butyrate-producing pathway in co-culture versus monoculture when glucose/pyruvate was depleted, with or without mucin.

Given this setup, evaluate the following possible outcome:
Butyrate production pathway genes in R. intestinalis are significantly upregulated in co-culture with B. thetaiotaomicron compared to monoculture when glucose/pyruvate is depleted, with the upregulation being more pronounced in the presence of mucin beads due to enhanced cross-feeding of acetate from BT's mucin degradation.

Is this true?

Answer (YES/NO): NO